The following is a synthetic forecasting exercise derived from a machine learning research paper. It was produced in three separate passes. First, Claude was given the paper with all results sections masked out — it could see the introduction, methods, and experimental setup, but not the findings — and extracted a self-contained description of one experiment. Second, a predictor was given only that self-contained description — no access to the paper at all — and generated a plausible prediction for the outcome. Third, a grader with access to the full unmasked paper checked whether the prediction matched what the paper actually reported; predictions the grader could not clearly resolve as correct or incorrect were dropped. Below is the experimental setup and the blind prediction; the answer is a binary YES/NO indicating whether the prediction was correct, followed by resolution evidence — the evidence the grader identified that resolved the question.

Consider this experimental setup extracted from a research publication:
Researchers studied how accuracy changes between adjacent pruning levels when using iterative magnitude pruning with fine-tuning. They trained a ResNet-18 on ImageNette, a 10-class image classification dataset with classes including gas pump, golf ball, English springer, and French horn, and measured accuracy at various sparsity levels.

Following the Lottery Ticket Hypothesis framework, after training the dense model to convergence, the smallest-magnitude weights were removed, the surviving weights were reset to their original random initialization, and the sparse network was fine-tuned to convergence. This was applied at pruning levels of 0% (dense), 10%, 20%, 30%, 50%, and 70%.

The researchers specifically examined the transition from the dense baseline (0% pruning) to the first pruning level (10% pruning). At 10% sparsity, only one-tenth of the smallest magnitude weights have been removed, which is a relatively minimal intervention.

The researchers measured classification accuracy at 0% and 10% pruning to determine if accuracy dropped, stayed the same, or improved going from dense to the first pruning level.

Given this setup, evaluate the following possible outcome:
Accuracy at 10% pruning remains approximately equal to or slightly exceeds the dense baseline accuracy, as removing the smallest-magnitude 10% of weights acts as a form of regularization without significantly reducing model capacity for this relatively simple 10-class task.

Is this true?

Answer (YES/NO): NO